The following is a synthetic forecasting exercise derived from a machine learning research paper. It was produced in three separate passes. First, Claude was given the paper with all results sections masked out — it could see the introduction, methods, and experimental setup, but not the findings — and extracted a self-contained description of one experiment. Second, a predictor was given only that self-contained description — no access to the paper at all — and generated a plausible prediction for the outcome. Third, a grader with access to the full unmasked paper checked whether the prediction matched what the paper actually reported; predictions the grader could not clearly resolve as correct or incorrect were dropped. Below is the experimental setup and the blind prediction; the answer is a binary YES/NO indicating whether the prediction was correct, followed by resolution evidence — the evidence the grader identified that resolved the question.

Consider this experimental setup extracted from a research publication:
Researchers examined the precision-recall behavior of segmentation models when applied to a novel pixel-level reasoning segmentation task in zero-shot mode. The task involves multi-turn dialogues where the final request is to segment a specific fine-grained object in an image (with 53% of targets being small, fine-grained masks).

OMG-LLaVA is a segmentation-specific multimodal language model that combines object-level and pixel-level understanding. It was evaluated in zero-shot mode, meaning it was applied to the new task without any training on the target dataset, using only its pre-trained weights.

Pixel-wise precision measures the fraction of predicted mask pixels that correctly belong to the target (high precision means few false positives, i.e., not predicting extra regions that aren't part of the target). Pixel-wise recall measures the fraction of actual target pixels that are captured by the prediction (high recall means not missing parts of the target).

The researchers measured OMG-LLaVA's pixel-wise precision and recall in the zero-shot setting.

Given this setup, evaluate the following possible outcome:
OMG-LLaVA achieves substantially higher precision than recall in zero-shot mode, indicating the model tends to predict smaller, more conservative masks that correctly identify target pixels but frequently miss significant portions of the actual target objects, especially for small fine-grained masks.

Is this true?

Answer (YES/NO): NO